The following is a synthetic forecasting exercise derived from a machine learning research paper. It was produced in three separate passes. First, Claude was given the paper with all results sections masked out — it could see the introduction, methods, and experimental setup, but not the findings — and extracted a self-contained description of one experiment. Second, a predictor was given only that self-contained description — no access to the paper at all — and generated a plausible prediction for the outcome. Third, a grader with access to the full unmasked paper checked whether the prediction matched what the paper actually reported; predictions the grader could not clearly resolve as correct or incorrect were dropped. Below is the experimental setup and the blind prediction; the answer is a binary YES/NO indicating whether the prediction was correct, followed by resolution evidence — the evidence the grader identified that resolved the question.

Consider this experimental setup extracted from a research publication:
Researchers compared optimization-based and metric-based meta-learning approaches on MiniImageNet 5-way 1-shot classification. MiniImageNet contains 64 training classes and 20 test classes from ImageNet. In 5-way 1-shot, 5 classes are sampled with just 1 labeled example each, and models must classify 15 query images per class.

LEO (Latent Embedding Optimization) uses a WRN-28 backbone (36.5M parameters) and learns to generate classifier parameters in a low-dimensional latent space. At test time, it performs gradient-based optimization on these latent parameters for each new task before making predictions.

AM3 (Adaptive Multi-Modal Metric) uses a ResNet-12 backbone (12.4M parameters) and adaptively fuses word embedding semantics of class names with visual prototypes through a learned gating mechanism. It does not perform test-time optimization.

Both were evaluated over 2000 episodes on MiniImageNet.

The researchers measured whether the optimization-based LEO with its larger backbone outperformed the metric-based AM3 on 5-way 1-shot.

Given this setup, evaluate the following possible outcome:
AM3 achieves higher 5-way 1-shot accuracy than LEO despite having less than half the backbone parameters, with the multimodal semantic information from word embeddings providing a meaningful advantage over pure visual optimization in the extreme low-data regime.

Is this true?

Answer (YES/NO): YES